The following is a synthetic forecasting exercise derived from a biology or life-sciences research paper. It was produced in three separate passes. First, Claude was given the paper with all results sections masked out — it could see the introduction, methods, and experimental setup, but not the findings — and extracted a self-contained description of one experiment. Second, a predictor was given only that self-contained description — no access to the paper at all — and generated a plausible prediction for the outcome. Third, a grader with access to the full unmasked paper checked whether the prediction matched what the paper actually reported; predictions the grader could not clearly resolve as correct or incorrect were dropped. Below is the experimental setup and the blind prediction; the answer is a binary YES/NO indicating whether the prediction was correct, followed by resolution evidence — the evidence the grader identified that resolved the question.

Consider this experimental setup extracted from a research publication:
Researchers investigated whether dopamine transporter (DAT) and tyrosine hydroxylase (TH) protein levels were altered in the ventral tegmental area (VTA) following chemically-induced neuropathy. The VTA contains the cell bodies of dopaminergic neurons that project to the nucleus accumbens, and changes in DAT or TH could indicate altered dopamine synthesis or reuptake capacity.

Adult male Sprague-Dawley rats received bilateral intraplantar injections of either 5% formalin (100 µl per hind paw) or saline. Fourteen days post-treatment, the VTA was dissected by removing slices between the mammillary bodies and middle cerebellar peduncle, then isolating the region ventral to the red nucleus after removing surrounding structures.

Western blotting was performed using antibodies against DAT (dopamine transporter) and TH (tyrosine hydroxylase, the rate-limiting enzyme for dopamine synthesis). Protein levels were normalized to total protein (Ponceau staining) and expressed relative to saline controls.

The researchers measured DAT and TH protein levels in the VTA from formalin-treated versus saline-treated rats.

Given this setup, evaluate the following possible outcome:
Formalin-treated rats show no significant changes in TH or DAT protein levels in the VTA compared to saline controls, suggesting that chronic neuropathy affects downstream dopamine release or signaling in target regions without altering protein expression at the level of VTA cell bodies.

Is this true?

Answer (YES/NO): YES